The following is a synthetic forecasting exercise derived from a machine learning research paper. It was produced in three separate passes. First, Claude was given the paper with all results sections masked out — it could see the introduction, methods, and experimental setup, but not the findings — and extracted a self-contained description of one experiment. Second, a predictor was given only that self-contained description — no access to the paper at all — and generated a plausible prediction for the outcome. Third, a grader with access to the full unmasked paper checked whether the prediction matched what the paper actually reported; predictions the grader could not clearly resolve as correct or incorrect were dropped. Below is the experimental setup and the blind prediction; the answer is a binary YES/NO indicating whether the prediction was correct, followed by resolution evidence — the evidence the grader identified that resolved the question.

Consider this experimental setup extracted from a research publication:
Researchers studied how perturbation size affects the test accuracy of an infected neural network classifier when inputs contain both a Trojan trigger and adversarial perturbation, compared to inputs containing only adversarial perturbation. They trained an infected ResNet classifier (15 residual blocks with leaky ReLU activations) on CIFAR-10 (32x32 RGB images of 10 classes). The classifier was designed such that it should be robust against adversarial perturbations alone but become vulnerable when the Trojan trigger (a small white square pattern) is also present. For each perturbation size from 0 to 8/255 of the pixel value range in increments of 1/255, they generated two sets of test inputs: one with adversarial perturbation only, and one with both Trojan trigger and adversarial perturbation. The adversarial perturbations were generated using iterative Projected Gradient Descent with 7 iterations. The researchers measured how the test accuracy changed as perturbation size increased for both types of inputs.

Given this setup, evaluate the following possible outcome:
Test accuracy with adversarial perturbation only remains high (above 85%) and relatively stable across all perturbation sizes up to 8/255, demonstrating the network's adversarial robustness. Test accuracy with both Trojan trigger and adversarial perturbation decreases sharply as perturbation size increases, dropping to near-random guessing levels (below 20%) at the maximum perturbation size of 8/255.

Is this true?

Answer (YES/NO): NO